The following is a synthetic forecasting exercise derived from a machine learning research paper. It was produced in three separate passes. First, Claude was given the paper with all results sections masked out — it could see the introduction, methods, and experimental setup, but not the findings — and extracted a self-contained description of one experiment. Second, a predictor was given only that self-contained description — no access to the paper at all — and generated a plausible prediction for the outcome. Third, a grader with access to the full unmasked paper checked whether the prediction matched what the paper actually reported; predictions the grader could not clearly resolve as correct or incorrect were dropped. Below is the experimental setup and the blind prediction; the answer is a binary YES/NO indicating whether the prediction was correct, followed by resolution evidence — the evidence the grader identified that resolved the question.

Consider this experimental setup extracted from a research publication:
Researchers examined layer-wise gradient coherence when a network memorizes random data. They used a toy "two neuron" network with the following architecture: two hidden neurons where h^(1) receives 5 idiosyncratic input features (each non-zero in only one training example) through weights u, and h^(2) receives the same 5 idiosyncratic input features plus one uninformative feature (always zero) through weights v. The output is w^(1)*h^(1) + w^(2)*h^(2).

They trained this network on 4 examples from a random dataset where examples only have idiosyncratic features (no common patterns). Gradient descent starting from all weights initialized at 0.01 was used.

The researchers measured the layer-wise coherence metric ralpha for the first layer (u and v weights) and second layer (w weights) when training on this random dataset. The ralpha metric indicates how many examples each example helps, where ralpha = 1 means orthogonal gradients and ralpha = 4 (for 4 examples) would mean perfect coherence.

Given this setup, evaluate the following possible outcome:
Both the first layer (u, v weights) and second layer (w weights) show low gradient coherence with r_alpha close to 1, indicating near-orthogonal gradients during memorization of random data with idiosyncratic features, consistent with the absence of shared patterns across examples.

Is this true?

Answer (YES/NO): NO